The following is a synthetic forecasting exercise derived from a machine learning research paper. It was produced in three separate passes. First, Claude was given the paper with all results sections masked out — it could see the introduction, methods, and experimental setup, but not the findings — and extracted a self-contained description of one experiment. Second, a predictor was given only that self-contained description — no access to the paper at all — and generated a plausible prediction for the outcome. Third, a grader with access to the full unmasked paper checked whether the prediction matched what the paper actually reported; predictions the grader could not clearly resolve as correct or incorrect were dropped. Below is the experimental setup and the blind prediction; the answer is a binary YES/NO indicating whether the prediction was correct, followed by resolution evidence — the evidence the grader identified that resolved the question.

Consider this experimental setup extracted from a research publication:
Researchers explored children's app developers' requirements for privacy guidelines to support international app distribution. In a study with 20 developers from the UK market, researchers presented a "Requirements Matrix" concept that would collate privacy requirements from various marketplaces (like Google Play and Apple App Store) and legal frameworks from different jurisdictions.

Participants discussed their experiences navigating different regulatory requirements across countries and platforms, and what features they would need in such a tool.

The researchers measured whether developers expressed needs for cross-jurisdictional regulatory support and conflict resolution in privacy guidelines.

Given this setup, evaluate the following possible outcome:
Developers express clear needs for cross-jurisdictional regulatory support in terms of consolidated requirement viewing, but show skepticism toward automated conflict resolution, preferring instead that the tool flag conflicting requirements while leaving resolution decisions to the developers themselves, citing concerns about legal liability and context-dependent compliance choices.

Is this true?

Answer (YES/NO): NO